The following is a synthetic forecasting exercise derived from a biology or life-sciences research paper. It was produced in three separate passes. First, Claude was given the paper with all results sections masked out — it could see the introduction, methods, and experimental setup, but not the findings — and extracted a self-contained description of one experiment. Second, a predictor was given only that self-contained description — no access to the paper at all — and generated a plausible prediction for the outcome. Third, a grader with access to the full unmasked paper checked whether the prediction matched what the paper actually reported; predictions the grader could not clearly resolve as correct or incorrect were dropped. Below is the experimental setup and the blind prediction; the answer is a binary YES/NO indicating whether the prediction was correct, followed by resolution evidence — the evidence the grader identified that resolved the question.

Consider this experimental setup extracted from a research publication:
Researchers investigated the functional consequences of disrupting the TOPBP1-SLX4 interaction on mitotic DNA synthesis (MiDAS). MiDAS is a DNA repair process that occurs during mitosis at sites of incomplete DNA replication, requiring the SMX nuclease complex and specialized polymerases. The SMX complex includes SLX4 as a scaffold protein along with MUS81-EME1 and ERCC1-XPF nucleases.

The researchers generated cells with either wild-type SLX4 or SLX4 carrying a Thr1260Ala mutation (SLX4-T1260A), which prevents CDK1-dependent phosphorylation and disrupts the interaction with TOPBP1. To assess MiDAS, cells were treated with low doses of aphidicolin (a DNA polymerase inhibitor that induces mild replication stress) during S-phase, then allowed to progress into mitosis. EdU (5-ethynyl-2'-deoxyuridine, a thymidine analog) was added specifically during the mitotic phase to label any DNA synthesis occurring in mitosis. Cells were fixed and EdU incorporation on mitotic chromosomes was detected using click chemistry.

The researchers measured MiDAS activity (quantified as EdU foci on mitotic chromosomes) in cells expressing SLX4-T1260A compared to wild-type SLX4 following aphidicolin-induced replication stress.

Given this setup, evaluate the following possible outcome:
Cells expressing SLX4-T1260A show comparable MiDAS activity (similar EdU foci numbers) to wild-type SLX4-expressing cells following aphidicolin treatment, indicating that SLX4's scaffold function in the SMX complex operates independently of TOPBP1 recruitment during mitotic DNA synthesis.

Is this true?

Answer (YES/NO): NO